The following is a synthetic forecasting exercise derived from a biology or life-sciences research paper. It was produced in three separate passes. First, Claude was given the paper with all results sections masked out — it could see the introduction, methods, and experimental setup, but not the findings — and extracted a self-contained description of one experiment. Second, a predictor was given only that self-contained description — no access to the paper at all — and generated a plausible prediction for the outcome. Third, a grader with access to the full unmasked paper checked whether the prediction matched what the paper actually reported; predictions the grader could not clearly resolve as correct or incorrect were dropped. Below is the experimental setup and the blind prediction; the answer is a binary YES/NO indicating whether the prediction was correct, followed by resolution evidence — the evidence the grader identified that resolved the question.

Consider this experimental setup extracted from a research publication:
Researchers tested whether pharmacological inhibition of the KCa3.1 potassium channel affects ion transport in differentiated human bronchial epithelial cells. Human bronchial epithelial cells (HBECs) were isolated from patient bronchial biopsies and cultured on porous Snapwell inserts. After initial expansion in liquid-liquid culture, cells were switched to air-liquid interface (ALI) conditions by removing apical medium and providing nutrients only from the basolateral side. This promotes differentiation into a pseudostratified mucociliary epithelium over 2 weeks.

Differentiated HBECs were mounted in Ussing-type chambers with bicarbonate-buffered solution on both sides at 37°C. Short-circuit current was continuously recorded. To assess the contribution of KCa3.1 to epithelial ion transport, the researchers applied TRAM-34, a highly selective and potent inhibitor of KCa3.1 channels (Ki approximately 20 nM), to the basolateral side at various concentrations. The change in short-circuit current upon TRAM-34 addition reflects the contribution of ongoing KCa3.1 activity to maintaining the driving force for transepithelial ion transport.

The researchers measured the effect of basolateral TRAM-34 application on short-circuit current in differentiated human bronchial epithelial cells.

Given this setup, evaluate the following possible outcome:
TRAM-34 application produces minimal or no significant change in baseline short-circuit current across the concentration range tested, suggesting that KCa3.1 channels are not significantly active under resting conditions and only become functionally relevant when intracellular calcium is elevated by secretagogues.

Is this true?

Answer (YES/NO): NO